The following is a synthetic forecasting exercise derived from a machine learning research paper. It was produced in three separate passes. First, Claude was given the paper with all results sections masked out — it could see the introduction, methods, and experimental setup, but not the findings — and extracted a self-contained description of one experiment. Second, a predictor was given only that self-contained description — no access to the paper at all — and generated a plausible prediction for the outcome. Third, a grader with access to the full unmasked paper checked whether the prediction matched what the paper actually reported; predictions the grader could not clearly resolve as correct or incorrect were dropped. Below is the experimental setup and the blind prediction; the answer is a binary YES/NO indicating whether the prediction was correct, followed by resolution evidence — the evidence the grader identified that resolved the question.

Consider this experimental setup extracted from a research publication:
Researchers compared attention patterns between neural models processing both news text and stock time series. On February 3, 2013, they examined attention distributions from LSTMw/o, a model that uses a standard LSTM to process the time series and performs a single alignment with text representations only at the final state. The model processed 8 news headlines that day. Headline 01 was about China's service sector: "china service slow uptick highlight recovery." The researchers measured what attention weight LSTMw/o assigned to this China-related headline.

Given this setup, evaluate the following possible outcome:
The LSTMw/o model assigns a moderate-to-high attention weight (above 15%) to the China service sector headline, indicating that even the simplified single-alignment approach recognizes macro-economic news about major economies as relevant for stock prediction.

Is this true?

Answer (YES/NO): YES